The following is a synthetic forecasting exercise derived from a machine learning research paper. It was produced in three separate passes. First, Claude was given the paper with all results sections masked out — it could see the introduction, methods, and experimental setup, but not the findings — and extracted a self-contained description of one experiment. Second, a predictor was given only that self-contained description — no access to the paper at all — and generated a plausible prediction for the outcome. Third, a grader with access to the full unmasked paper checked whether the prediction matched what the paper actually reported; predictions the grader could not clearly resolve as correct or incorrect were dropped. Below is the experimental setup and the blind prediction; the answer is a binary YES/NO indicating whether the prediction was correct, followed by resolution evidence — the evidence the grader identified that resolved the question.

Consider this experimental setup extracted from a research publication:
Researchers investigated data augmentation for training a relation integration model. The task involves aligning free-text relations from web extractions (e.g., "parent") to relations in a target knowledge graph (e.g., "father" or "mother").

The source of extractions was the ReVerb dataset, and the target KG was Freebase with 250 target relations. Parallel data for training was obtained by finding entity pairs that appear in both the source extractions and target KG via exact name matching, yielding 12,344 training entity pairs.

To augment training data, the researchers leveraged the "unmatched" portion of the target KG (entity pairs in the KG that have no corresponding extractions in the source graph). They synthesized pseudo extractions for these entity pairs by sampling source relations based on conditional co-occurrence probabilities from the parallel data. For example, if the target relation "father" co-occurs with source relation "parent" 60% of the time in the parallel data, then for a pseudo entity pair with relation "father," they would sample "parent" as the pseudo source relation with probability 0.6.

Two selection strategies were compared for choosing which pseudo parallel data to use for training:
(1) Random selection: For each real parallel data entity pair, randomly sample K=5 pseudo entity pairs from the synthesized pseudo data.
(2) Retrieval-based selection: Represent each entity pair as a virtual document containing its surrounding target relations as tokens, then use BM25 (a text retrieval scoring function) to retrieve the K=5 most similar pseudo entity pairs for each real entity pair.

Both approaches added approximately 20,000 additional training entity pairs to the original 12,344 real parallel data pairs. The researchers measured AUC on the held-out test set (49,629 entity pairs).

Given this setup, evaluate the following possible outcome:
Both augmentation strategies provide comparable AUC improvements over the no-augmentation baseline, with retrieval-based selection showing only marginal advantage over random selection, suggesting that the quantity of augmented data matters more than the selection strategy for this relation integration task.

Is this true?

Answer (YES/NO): NO